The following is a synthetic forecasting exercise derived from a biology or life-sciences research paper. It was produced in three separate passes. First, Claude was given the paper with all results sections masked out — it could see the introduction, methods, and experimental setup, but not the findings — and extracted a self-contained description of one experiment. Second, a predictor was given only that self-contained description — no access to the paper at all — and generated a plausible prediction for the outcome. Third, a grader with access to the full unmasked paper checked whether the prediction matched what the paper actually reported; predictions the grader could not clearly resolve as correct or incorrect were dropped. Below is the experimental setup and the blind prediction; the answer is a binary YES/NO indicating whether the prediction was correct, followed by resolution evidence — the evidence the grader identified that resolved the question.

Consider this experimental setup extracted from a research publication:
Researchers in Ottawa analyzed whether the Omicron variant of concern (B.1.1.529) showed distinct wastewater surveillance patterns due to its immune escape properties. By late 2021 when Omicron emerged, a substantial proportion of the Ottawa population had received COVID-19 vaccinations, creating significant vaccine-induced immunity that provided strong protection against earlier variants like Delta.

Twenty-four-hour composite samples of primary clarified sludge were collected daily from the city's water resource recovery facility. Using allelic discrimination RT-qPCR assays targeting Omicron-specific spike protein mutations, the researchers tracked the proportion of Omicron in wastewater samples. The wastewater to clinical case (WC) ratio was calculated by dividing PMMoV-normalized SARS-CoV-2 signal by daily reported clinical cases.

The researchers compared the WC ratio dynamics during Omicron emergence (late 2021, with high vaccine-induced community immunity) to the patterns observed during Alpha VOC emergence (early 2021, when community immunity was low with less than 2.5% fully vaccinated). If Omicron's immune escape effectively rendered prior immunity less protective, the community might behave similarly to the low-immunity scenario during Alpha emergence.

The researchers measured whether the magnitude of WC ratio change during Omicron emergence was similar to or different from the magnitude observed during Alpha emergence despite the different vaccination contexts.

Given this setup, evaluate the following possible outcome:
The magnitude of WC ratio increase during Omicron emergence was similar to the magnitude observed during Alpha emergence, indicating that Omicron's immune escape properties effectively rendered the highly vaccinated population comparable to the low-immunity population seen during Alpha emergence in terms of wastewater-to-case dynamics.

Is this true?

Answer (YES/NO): NO